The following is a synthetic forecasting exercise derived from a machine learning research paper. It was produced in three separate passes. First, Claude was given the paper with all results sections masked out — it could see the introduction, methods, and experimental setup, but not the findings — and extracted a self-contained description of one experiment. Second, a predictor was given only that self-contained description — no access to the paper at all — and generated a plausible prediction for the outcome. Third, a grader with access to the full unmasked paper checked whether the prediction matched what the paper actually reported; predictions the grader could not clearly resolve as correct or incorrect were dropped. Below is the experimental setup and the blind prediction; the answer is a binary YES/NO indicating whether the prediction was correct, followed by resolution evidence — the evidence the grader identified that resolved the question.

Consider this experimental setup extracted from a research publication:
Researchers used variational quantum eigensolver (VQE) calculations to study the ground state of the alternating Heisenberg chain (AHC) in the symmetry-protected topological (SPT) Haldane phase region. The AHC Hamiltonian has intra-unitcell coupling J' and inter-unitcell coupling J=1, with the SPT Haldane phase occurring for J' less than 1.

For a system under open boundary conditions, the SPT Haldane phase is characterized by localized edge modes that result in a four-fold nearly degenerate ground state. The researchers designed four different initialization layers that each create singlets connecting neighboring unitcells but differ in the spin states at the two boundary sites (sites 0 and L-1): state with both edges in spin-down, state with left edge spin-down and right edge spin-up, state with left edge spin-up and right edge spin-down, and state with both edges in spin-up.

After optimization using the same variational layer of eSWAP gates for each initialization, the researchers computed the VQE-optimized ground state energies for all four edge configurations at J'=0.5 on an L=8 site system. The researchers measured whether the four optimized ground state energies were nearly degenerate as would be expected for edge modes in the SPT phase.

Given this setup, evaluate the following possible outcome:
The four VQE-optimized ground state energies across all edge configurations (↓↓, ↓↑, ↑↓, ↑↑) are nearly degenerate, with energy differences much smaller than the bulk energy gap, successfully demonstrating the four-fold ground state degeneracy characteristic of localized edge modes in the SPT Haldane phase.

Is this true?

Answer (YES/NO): YES